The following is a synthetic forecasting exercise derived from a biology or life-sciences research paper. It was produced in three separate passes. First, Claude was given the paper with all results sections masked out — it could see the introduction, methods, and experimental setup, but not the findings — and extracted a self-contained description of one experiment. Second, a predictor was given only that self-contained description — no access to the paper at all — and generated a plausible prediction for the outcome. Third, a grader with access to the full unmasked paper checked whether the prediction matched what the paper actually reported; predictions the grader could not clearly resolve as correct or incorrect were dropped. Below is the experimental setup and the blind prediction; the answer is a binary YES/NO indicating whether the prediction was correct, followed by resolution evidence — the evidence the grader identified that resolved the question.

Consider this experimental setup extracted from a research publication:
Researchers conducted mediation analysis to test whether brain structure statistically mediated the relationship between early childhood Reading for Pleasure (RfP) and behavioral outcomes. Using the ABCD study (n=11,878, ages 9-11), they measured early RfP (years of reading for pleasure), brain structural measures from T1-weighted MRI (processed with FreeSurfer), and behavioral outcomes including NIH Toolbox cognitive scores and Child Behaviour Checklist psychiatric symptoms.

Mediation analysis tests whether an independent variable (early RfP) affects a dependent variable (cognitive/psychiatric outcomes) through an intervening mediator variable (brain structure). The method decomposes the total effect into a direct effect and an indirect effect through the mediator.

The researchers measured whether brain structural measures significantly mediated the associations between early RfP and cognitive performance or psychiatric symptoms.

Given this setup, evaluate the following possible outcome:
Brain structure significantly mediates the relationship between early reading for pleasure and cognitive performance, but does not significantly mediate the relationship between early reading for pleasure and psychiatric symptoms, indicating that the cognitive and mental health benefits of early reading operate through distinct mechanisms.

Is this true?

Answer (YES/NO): NO